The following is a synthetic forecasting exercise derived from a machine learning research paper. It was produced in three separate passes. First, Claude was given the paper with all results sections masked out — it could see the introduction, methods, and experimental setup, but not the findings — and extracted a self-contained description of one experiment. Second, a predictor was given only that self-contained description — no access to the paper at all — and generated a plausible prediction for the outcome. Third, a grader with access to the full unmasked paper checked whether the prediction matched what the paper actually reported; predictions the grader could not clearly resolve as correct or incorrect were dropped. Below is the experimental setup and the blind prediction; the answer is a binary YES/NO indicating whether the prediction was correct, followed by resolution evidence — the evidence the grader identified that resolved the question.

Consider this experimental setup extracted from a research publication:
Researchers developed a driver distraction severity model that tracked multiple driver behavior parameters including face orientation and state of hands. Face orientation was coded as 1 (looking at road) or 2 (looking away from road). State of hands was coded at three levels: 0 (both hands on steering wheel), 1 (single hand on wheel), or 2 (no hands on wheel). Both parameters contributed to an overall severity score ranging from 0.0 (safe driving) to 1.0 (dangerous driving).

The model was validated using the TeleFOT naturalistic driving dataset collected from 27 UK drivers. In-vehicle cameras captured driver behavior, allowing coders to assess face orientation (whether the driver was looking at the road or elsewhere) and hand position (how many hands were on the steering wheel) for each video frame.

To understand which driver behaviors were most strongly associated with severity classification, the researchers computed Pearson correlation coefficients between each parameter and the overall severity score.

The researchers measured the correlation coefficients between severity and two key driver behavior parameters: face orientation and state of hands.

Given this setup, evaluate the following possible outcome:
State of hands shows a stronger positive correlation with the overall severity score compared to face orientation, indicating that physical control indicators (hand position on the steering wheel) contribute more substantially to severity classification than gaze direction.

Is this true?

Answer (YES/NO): YES